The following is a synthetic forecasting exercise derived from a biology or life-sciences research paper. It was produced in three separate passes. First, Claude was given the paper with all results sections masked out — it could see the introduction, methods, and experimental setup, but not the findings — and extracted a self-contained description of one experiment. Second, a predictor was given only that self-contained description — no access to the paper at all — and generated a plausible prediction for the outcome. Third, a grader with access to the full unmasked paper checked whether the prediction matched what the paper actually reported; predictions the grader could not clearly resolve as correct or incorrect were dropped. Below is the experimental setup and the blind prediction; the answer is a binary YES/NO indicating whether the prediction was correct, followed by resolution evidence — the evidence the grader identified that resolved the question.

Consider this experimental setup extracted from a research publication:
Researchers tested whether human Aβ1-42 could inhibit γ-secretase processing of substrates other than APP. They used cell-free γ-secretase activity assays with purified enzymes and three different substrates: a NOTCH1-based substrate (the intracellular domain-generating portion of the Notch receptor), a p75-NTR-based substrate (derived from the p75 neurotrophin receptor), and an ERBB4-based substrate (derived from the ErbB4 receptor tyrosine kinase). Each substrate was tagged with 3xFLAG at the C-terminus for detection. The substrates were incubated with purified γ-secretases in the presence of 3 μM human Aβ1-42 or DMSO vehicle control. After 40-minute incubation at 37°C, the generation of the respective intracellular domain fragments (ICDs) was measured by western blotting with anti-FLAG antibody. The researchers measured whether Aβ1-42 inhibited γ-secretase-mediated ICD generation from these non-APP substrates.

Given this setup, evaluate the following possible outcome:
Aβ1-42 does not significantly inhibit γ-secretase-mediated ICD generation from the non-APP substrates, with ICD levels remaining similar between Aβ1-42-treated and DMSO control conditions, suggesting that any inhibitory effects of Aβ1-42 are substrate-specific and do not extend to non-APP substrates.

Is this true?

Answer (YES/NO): NO